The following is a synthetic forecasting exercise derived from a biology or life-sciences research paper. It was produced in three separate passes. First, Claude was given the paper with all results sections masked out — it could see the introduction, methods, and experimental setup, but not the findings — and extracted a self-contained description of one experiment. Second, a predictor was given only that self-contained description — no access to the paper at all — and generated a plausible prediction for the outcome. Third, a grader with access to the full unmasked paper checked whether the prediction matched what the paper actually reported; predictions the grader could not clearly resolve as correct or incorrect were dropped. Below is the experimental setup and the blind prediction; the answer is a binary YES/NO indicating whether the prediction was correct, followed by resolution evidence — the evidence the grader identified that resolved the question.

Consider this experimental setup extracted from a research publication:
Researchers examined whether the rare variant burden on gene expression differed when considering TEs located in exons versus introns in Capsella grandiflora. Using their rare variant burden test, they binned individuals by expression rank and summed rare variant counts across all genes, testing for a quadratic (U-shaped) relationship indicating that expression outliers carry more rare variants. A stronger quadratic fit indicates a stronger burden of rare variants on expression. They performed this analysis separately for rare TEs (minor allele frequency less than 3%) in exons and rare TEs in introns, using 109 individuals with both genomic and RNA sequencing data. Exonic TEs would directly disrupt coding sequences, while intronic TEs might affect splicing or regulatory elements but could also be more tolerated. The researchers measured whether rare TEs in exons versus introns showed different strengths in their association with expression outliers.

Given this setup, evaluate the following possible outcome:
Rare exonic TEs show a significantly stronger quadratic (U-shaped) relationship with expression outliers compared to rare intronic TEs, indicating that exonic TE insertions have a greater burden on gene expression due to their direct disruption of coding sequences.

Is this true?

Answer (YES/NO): YES